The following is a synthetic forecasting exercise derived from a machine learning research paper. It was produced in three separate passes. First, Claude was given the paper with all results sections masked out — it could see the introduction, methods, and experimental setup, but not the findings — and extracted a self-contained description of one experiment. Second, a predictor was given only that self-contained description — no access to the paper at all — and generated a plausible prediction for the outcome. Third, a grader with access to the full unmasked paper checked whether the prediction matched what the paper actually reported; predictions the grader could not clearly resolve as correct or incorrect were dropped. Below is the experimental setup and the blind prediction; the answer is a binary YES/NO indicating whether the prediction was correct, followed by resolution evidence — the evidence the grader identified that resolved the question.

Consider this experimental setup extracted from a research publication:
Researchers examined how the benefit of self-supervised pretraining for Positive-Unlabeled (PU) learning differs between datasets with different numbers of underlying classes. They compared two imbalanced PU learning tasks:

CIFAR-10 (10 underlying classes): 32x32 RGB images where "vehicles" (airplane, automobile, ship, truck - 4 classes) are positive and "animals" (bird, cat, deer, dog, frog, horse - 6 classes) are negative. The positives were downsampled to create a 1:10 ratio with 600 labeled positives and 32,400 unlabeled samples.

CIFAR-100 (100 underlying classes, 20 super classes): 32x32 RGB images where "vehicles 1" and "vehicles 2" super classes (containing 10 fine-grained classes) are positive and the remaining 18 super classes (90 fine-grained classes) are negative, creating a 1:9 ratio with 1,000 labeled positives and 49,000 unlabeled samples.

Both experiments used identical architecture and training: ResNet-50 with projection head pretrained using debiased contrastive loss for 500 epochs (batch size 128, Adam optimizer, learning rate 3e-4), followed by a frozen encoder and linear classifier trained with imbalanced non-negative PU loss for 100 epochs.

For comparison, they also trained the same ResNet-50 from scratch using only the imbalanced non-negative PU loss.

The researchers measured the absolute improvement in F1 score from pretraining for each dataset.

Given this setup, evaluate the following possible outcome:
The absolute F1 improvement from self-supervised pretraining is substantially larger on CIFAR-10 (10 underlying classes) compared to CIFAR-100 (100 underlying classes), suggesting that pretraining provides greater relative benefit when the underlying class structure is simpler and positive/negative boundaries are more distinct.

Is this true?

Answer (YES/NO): NO